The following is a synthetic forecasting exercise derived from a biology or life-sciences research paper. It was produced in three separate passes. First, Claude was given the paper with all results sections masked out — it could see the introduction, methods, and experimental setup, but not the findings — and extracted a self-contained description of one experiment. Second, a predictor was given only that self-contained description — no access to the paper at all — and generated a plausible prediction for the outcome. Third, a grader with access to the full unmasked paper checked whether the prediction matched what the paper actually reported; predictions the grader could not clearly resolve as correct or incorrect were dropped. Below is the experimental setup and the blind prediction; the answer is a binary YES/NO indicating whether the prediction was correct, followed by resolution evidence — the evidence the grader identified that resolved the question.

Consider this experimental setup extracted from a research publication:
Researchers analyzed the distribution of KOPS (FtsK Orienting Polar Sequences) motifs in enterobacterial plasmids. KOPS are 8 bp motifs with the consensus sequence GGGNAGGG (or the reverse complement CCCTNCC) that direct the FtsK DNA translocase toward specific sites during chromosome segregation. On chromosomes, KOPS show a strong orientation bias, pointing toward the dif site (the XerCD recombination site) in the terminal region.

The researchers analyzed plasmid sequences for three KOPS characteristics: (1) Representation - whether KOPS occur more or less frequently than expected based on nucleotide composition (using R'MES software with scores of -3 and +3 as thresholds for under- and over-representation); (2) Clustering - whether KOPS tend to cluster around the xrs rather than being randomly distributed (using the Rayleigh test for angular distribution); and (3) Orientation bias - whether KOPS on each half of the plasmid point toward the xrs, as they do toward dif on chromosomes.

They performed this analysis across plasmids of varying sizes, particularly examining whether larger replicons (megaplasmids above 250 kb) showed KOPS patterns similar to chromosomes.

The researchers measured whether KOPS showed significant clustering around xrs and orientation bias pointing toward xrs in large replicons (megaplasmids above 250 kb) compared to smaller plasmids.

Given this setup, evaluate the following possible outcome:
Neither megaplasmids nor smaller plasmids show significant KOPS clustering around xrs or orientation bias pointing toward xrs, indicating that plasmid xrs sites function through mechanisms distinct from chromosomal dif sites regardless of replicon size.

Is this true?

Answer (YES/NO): NO